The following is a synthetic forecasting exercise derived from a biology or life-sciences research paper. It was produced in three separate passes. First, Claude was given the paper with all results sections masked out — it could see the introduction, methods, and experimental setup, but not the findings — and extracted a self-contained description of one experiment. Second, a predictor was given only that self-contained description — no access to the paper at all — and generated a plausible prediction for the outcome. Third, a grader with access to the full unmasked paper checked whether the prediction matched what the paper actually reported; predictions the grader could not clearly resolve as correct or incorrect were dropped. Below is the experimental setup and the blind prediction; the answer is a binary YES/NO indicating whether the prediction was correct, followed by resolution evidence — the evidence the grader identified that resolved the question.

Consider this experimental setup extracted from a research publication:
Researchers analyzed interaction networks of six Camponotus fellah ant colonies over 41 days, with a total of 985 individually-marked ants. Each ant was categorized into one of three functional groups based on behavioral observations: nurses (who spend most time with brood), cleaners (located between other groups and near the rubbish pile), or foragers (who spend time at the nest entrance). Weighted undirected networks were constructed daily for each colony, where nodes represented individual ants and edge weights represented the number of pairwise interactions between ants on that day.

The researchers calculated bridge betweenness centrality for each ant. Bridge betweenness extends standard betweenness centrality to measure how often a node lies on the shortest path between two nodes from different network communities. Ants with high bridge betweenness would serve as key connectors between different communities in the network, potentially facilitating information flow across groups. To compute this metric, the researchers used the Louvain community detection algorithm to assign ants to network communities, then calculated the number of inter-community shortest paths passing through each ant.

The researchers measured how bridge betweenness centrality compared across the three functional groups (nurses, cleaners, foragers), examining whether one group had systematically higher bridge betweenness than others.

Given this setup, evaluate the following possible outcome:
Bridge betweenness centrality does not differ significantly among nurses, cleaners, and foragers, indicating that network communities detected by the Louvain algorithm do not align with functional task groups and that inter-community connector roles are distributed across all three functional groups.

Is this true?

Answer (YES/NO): NO